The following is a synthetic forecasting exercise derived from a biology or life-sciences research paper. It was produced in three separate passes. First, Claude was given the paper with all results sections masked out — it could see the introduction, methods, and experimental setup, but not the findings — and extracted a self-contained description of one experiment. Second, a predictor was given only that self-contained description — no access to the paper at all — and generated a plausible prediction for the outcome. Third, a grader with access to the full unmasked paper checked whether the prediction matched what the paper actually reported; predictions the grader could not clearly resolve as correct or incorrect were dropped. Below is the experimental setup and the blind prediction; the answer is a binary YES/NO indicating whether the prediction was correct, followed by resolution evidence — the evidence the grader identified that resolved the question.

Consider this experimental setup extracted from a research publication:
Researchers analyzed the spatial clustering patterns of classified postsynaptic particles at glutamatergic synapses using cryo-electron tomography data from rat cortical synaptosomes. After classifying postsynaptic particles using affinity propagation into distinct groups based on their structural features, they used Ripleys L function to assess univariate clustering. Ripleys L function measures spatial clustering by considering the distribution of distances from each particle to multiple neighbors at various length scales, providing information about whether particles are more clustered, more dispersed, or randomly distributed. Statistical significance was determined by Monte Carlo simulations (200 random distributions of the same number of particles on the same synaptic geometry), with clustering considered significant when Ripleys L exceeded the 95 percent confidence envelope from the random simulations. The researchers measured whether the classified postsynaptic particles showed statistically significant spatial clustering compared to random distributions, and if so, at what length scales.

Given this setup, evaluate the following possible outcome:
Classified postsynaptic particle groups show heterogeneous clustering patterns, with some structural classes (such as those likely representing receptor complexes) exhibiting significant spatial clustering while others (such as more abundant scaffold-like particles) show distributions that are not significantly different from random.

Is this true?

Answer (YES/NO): NO